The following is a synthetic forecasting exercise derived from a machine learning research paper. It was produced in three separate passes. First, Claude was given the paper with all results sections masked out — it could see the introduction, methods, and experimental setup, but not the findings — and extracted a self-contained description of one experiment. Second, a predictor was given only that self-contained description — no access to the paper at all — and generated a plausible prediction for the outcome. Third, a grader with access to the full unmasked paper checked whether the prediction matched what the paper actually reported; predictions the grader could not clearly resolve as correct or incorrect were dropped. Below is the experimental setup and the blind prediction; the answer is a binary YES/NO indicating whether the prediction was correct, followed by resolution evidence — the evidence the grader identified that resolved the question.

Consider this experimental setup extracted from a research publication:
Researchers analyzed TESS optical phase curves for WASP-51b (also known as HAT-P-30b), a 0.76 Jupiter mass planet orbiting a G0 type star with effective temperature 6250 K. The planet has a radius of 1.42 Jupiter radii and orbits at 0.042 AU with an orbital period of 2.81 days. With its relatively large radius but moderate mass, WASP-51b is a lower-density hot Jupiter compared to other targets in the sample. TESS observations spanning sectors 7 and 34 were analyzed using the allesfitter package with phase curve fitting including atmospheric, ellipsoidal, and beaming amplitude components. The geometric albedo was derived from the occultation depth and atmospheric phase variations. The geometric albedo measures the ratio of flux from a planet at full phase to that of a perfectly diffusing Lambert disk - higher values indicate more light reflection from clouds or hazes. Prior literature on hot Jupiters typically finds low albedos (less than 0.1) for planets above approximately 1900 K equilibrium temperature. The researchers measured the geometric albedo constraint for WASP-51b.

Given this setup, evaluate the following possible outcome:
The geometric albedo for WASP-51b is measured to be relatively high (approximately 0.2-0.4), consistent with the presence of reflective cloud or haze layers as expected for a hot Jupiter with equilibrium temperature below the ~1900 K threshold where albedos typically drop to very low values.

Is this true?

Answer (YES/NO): NO